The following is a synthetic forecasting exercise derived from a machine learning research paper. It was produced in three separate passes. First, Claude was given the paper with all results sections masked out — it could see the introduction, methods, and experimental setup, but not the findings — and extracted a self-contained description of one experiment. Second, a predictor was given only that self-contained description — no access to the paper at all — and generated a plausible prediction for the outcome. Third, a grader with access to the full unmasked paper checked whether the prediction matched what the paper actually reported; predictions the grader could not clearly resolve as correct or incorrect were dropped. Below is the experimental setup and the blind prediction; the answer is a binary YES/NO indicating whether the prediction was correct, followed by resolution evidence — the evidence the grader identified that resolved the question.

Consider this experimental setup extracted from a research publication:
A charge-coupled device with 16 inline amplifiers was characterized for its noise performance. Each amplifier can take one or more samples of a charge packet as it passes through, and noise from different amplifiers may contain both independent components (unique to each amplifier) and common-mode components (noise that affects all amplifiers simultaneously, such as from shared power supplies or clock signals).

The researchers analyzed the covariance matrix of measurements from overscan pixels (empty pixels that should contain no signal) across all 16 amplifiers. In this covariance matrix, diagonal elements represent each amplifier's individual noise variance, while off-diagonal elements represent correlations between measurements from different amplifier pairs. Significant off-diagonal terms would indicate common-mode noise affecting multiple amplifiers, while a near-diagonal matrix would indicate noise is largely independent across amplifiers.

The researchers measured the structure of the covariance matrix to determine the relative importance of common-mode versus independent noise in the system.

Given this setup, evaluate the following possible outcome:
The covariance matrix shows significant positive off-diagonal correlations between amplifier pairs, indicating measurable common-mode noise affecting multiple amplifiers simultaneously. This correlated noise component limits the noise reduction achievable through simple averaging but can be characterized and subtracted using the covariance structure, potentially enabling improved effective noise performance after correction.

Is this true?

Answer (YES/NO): YES